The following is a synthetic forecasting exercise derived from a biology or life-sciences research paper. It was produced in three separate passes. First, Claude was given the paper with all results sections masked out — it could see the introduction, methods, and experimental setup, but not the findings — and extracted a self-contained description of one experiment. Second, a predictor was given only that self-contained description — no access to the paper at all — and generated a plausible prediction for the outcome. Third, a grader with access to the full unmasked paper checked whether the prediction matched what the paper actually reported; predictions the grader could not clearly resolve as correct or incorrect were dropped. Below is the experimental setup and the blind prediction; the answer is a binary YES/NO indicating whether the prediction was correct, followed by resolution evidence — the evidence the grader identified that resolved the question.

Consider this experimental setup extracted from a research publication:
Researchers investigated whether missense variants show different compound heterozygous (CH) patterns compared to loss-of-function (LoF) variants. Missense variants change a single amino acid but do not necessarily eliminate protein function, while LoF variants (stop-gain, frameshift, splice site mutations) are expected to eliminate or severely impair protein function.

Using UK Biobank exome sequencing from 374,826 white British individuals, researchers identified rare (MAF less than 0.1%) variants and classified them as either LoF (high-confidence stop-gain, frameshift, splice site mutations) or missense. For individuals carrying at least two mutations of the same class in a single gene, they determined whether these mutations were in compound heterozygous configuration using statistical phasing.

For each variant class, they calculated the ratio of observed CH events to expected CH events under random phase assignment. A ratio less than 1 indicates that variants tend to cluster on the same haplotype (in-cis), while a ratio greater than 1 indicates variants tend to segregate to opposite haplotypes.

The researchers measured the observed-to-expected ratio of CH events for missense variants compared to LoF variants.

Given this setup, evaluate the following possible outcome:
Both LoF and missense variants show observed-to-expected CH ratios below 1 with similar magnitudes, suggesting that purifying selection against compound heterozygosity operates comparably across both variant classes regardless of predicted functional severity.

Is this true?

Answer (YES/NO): NO